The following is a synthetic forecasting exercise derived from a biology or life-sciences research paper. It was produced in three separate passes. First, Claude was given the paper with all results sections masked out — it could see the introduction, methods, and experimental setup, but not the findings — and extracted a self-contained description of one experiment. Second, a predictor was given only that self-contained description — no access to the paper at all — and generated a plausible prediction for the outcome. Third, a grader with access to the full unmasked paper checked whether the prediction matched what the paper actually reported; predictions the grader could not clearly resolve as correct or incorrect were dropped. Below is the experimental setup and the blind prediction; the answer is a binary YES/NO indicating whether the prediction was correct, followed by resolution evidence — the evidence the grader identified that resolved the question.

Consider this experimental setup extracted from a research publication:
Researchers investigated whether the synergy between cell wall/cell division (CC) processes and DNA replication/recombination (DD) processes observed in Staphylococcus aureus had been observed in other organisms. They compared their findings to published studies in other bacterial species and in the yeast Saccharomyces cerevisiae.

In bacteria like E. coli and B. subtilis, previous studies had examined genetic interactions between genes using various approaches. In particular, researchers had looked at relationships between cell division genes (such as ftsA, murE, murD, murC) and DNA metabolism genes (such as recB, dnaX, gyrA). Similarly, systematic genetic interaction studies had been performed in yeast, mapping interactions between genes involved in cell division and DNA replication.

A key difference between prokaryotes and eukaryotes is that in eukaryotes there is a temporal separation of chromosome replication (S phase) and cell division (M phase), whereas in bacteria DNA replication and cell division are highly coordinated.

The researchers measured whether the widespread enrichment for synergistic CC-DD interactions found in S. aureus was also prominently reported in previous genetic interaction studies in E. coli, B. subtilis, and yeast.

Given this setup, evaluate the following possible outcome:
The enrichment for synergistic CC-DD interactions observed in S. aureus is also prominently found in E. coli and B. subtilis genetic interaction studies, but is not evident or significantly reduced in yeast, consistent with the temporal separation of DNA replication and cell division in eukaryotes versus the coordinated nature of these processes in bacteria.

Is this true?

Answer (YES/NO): NO